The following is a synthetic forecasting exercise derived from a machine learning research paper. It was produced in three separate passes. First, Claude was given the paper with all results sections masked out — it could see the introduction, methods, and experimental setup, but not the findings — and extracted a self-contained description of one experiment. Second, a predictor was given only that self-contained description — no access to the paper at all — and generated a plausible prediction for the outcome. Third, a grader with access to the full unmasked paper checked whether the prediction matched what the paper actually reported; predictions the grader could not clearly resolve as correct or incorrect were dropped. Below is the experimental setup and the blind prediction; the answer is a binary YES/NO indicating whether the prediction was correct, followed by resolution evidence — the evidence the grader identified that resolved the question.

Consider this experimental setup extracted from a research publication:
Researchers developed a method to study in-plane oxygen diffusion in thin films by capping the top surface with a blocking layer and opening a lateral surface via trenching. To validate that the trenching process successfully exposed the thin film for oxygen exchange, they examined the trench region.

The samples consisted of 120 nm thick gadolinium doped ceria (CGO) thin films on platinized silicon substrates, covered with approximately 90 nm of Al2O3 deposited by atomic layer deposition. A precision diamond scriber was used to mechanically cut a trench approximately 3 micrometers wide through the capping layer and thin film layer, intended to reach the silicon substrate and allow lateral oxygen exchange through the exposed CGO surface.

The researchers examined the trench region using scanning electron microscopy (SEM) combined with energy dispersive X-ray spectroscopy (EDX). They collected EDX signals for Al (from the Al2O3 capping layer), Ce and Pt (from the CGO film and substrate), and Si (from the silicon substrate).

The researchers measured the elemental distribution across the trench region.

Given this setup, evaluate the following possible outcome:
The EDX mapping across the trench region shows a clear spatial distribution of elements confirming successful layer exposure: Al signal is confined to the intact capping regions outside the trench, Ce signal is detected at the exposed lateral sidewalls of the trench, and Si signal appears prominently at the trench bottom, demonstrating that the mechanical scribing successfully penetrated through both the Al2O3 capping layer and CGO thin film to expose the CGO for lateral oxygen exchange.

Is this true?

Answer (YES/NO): NO